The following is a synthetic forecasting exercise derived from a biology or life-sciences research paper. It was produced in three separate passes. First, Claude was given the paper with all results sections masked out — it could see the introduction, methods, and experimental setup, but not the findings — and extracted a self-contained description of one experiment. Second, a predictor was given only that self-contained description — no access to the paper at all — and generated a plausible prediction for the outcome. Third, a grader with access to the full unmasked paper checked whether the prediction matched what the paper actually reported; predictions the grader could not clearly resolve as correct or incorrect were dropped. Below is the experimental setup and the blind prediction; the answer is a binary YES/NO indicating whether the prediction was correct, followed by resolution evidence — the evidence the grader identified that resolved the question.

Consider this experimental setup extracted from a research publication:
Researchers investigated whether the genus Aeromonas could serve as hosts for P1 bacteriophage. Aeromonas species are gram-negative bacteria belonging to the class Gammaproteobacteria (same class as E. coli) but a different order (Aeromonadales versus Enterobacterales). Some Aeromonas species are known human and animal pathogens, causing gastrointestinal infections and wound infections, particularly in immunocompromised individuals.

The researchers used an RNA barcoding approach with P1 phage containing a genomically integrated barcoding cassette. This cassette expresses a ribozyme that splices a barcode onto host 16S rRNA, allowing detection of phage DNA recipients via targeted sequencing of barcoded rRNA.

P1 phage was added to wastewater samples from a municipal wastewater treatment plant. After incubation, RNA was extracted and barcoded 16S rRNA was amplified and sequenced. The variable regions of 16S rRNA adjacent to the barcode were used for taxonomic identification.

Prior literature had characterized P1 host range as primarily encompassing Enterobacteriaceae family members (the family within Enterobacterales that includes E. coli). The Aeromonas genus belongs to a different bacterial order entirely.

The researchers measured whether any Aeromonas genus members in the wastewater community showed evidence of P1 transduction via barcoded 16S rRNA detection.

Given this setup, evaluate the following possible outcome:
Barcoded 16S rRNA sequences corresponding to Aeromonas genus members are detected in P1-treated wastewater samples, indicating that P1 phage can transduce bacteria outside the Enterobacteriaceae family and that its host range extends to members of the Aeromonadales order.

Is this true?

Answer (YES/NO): YES